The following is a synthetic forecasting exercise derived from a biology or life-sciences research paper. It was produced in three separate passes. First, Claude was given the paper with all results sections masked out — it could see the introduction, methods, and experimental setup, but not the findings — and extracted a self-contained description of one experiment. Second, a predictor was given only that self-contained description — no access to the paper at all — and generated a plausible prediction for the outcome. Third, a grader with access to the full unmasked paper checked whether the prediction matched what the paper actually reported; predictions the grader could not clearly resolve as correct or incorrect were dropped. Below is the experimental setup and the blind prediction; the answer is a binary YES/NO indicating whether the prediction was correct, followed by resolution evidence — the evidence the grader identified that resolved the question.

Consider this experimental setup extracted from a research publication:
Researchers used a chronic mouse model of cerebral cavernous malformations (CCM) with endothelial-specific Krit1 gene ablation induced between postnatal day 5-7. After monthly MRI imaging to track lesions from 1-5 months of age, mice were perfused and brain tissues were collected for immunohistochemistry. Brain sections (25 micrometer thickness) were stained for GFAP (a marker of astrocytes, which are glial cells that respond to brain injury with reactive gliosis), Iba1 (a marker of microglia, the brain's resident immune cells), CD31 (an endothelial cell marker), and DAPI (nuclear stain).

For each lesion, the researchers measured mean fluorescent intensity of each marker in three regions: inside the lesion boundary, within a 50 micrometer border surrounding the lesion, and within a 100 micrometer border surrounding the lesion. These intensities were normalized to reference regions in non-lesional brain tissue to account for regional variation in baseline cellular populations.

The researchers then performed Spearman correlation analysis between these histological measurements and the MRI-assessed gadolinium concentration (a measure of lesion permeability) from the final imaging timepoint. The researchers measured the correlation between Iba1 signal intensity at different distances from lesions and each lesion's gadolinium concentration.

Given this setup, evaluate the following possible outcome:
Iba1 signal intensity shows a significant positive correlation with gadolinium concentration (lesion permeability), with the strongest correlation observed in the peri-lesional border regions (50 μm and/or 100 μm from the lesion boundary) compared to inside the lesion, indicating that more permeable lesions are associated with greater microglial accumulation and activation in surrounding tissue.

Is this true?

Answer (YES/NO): NO